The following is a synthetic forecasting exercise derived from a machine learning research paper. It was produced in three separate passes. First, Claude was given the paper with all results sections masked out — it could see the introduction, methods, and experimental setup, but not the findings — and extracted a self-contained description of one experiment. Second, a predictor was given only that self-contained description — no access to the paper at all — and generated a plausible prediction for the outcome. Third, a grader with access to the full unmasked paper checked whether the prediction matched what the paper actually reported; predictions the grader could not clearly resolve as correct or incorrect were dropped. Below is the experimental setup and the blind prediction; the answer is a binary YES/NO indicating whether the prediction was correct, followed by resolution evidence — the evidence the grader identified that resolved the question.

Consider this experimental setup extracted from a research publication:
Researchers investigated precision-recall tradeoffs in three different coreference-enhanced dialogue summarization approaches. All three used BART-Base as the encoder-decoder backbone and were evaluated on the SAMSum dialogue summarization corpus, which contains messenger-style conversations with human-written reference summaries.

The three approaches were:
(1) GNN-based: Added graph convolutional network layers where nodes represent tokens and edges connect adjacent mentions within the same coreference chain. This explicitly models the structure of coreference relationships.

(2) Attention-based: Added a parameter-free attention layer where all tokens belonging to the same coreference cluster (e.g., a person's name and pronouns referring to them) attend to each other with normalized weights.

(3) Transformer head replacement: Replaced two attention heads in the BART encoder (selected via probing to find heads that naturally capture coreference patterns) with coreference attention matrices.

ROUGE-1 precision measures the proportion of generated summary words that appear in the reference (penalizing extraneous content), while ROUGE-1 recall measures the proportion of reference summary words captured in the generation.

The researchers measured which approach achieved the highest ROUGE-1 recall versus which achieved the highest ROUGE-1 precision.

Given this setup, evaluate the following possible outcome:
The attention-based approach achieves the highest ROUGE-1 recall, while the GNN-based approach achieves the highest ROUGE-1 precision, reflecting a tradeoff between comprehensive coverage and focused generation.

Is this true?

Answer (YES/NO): YES